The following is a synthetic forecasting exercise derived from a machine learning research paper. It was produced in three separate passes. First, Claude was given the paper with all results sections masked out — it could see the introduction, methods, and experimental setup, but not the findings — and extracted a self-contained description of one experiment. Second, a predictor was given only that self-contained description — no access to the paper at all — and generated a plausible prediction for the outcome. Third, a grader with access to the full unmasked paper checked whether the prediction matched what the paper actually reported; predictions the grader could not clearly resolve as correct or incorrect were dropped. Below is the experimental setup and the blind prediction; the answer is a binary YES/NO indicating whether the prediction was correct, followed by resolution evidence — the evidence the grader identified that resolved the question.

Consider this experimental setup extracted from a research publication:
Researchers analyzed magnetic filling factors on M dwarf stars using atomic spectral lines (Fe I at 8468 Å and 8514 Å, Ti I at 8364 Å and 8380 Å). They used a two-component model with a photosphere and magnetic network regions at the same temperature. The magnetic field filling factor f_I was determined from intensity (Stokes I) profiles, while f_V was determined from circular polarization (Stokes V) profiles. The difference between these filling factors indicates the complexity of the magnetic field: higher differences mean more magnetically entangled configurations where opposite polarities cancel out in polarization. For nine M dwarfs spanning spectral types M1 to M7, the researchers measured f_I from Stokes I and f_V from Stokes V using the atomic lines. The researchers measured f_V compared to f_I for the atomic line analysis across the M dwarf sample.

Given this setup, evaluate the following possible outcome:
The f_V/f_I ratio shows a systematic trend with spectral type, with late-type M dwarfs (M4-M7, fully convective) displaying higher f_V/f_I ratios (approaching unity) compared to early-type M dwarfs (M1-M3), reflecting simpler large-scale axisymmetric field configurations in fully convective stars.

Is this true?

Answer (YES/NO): NO